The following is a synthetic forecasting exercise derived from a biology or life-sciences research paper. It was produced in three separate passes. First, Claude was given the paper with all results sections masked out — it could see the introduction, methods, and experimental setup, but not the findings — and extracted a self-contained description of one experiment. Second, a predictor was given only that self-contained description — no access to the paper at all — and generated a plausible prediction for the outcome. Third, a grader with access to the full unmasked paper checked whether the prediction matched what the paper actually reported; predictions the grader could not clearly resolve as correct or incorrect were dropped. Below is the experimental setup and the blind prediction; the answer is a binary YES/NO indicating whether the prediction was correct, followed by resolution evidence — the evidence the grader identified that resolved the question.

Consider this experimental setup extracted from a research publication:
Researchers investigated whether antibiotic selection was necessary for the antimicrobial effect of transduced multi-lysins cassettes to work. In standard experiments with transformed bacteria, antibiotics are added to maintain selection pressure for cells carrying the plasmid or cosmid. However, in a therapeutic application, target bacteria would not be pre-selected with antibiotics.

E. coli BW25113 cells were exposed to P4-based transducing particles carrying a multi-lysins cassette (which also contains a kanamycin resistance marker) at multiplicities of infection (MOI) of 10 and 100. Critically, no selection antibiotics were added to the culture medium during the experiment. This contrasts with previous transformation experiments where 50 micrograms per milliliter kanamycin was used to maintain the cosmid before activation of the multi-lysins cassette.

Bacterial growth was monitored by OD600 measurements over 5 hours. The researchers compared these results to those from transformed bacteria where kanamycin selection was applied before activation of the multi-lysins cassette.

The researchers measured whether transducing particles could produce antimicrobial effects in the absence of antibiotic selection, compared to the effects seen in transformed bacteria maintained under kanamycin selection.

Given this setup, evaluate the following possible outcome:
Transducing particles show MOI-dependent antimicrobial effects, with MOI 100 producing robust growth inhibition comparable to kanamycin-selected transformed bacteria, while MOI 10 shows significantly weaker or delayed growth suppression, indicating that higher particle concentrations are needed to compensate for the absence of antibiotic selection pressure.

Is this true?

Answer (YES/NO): NO